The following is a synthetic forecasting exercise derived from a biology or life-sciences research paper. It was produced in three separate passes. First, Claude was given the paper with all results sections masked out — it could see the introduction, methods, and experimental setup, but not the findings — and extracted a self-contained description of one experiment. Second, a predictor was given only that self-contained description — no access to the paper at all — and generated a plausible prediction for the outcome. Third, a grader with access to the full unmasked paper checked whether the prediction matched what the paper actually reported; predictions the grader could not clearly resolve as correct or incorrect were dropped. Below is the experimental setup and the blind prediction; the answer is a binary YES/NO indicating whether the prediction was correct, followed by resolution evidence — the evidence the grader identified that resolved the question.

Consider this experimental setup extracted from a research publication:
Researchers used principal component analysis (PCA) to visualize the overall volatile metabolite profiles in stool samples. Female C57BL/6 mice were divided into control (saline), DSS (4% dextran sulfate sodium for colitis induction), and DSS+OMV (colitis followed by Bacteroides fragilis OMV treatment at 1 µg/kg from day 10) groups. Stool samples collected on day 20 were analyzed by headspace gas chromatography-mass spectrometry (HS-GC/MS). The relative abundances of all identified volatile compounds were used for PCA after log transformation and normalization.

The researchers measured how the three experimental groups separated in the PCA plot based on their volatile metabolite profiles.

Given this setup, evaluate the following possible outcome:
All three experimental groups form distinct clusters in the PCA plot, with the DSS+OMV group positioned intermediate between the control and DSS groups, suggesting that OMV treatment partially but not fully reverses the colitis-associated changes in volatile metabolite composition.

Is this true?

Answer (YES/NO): YES